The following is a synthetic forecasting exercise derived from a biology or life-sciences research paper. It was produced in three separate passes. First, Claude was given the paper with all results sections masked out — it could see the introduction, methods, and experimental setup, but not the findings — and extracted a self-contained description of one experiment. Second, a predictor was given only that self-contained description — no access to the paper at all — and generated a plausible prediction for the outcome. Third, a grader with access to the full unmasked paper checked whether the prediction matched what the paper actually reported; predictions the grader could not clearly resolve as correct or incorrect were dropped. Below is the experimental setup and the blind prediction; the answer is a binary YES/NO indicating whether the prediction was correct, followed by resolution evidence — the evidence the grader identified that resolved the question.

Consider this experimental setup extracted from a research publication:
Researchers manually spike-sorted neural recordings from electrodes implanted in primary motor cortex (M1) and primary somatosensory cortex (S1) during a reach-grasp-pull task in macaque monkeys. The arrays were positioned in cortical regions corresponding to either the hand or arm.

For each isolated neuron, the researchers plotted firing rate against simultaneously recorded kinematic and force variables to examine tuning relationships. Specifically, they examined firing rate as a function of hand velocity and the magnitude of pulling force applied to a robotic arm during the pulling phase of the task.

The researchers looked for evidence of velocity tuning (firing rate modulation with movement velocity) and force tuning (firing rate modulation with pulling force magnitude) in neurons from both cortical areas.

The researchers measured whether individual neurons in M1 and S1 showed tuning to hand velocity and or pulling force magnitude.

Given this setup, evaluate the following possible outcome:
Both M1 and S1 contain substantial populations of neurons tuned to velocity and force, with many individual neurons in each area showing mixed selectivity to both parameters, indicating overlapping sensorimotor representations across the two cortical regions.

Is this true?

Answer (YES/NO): YES